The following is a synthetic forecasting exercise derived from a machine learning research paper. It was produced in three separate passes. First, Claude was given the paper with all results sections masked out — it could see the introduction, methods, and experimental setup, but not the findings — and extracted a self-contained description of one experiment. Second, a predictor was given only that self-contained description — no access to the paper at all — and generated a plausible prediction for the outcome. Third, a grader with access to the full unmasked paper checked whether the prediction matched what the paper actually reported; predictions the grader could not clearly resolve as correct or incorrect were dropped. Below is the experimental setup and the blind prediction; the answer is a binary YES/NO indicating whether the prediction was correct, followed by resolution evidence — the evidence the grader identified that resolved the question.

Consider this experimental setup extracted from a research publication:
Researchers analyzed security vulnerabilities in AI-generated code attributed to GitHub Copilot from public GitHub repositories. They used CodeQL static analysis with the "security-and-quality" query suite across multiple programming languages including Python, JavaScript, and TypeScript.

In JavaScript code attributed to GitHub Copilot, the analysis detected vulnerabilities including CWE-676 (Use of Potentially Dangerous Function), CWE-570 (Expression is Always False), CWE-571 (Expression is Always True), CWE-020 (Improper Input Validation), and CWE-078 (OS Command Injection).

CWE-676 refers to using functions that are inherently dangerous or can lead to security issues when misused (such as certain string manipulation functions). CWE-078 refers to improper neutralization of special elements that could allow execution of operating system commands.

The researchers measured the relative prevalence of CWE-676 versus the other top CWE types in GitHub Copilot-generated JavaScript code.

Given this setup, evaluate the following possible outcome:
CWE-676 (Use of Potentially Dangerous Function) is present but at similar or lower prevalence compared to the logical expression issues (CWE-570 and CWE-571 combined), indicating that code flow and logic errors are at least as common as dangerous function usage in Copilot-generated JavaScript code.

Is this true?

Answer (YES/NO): NO